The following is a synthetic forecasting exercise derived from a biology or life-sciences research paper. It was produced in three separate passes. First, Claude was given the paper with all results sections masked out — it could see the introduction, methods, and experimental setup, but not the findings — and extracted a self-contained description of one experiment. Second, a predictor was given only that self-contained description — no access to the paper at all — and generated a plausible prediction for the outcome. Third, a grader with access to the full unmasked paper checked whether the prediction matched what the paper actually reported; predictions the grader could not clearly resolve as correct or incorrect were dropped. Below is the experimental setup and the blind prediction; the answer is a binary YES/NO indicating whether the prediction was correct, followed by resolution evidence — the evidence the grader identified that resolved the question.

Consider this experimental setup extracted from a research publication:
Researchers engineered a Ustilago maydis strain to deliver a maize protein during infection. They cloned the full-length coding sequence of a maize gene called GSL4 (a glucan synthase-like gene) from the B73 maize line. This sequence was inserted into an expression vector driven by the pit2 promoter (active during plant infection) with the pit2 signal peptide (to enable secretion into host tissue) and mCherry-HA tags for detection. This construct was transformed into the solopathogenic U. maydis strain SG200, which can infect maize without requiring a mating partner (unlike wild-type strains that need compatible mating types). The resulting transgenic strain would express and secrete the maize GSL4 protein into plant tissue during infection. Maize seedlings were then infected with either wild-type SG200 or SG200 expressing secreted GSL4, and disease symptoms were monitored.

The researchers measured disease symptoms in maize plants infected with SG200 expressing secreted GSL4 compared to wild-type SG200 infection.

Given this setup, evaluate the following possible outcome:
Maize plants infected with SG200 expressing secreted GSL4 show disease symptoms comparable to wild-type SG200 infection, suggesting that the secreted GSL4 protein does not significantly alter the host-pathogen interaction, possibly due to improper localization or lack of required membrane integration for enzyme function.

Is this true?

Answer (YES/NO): NO